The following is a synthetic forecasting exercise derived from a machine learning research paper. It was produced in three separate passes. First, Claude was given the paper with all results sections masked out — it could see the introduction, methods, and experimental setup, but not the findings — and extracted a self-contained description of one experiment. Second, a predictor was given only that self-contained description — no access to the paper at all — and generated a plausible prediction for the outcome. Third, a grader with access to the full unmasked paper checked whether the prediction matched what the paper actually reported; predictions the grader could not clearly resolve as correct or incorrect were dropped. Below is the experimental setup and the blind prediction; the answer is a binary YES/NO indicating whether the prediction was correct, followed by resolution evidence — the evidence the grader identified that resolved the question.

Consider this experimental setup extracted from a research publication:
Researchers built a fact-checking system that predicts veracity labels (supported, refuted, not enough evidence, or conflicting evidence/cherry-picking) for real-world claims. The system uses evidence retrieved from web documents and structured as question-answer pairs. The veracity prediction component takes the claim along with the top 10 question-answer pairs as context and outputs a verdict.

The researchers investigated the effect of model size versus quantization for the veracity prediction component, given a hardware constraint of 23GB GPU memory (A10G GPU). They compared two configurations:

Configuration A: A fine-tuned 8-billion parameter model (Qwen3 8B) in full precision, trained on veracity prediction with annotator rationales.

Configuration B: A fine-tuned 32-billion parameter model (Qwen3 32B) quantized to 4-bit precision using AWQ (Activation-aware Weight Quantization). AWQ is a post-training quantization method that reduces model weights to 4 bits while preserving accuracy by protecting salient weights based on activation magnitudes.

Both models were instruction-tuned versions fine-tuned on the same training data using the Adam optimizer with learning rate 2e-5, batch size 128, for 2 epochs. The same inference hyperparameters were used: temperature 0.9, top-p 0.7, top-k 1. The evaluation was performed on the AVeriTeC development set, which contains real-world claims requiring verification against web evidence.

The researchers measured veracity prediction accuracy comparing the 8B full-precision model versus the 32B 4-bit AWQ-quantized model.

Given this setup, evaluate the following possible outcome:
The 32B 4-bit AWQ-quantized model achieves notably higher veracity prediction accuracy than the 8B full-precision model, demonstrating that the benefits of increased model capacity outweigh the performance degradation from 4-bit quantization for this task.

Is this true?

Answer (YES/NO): NO